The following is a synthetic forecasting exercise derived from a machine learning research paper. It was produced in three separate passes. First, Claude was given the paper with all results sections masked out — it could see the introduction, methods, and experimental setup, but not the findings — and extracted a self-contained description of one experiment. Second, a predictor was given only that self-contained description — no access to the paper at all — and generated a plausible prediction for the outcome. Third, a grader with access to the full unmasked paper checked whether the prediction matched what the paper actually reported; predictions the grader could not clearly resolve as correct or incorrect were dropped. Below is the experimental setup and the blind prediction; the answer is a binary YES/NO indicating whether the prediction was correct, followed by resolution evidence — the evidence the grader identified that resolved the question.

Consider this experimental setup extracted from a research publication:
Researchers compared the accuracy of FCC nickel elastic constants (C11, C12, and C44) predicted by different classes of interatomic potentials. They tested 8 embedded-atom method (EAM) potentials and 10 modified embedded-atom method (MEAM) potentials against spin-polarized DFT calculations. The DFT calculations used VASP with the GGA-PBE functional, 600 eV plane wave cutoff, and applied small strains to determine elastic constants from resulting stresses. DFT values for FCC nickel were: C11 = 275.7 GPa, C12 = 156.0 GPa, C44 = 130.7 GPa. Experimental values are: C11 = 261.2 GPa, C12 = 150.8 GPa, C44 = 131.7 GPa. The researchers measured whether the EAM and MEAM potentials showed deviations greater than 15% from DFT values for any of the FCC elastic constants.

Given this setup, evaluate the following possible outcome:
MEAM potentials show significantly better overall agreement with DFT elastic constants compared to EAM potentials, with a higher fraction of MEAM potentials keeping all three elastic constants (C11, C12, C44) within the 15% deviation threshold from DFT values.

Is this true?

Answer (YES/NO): NO